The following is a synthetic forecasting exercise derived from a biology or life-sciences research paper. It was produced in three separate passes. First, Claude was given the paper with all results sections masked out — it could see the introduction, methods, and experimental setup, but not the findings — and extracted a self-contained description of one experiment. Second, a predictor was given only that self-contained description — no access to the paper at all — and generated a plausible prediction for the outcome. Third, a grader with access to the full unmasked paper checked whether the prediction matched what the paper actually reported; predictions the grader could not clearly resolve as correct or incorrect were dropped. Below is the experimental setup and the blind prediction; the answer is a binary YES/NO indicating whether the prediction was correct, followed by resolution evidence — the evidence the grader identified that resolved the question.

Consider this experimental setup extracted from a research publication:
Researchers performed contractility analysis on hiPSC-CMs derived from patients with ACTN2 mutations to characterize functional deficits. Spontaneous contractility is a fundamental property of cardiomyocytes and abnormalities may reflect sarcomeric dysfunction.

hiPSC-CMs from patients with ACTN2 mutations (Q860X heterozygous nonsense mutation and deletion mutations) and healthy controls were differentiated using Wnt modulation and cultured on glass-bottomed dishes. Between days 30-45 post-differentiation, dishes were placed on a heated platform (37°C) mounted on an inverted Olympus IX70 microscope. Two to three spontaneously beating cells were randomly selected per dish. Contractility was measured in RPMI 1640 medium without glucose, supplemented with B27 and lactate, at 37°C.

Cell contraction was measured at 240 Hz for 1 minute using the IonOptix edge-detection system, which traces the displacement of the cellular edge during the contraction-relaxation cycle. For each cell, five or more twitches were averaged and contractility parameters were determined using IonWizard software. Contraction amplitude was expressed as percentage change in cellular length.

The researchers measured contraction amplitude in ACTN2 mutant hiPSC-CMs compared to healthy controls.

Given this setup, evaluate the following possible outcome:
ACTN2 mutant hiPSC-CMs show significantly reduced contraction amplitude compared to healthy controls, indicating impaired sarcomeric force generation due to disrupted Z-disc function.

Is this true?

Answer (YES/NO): NO